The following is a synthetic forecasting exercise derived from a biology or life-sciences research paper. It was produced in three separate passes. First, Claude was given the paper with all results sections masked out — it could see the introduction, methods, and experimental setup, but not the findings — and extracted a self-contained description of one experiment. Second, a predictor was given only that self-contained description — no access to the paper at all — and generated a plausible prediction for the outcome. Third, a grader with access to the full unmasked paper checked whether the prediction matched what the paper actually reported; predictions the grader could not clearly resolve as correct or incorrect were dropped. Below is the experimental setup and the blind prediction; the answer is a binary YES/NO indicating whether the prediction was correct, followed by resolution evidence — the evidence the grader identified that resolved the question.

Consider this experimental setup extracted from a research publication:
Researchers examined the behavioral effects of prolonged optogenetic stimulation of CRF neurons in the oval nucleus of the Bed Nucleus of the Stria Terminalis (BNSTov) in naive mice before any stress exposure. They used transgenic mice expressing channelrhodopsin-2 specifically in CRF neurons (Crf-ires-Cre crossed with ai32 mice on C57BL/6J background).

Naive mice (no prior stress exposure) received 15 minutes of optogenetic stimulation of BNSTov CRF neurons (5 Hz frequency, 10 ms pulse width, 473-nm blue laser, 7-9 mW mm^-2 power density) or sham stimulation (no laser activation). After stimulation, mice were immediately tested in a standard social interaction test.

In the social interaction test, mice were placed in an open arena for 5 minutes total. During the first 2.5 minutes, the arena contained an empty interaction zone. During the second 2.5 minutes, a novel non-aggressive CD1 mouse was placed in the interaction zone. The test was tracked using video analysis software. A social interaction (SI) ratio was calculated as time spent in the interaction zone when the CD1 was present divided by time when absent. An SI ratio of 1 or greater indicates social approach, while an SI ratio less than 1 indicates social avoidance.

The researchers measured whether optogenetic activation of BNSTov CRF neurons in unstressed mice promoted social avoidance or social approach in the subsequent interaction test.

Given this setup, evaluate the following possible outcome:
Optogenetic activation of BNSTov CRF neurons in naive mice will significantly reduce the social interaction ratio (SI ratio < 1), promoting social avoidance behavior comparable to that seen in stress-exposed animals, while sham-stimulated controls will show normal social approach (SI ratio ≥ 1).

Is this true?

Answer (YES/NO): YES